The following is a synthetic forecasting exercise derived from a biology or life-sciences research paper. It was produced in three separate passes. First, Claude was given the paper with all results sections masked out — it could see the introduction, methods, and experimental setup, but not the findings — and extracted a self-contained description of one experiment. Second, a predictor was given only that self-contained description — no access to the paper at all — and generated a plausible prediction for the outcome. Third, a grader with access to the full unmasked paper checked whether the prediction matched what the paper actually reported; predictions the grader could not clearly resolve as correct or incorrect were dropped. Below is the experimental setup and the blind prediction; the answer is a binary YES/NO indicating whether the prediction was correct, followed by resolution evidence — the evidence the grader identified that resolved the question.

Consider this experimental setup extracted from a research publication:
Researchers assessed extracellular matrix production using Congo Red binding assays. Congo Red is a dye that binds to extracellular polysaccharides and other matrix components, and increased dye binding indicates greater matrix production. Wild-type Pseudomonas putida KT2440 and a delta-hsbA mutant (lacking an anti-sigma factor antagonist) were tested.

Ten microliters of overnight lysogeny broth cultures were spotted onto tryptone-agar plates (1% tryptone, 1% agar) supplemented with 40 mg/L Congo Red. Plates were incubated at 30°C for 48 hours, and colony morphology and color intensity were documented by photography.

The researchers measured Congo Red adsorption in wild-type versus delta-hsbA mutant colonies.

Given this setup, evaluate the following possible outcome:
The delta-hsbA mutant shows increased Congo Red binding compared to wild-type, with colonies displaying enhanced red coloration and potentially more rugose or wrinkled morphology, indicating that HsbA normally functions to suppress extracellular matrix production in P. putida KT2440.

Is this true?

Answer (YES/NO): YES